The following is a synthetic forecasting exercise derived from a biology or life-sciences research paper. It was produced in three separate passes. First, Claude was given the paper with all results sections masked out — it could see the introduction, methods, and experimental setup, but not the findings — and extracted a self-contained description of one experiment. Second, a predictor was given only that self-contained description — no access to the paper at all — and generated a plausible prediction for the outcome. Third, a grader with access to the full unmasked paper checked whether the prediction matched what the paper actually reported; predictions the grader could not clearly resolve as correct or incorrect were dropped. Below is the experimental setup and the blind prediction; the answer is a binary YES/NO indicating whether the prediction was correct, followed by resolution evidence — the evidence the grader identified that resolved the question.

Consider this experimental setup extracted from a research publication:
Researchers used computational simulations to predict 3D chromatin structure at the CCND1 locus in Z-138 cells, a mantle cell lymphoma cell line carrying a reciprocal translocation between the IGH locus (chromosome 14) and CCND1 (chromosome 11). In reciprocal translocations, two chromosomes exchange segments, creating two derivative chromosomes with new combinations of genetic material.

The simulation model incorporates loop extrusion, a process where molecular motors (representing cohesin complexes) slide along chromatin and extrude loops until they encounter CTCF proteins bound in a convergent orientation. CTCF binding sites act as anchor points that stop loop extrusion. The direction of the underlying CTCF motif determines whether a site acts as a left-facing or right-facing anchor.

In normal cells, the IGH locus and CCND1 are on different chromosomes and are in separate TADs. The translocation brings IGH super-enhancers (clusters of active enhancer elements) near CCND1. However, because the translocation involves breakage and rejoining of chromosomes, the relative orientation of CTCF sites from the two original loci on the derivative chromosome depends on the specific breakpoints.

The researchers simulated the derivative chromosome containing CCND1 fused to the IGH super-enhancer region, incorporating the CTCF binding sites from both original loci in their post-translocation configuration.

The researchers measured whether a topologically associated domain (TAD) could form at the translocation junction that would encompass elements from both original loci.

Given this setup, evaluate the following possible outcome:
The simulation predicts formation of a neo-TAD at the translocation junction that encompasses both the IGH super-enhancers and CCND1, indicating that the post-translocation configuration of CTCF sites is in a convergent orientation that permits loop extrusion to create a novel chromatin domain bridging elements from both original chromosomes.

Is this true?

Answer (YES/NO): YES